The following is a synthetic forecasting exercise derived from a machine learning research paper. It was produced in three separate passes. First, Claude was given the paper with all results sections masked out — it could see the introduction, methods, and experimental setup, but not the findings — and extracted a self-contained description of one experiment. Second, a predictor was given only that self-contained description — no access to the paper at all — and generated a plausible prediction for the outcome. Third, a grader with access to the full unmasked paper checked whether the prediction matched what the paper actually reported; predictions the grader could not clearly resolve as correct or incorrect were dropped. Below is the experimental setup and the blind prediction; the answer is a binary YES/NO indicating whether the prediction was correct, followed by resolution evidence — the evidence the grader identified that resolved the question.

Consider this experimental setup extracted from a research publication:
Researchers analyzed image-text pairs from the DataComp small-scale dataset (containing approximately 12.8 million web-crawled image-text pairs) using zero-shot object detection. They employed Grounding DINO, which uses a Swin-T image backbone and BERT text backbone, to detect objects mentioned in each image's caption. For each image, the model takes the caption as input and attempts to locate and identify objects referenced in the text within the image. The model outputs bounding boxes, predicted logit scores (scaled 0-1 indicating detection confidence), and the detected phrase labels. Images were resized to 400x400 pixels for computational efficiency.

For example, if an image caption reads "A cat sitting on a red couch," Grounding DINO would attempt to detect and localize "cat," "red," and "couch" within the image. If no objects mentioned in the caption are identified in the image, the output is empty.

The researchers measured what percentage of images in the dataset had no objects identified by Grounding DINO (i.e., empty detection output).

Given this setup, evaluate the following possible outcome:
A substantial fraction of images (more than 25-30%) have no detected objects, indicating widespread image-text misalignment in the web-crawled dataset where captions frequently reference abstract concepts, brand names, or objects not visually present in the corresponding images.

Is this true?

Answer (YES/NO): YES